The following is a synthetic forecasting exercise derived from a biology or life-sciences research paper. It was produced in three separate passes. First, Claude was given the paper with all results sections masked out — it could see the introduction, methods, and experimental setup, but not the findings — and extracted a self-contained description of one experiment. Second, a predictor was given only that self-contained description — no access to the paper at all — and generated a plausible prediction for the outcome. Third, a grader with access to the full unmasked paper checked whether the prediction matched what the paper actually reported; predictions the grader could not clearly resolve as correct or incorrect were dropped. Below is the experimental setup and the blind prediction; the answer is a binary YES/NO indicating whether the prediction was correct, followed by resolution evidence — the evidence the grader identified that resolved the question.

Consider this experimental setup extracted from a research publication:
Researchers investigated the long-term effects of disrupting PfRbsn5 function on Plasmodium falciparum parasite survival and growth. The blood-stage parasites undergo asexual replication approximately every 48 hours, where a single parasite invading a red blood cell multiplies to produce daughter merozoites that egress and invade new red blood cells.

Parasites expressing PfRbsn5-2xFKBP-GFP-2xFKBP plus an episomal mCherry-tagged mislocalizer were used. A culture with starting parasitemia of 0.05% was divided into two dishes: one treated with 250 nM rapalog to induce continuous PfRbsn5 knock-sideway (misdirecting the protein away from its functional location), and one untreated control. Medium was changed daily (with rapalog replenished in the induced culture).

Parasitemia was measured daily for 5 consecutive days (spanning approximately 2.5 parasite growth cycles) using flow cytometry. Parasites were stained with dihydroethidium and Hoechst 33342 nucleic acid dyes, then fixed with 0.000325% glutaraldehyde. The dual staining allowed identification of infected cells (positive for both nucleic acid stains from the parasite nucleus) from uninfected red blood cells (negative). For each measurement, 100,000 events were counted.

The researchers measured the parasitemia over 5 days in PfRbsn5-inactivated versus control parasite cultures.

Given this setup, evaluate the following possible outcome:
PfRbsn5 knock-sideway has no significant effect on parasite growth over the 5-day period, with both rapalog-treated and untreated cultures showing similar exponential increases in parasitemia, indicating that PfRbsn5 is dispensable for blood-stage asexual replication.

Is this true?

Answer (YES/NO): NO